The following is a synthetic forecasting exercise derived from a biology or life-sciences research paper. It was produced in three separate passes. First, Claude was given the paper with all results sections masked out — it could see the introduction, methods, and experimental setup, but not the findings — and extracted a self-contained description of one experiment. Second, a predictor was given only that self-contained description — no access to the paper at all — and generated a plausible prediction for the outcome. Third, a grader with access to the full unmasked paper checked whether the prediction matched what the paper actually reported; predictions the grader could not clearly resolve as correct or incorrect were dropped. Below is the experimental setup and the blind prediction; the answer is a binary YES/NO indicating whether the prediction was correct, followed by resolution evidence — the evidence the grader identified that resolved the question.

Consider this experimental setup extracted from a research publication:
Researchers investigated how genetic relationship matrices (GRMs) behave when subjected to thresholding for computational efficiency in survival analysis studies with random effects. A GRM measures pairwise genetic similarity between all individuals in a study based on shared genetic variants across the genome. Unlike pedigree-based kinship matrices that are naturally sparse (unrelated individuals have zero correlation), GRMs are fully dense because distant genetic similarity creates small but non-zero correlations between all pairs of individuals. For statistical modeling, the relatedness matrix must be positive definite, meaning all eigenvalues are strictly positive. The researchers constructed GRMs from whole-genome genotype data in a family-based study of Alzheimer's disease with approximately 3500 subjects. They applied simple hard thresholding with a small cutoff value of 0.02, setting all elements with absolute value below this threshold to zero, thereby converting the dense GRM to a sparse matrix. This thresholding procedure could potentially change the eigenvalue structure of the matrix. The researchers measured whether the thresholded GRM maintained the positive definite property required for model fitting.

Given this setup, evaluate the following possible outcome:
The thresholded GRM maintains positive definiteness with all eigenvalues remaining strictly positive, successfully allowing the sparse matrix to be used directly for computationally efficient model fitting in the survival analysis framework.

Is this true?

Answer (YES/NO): NO